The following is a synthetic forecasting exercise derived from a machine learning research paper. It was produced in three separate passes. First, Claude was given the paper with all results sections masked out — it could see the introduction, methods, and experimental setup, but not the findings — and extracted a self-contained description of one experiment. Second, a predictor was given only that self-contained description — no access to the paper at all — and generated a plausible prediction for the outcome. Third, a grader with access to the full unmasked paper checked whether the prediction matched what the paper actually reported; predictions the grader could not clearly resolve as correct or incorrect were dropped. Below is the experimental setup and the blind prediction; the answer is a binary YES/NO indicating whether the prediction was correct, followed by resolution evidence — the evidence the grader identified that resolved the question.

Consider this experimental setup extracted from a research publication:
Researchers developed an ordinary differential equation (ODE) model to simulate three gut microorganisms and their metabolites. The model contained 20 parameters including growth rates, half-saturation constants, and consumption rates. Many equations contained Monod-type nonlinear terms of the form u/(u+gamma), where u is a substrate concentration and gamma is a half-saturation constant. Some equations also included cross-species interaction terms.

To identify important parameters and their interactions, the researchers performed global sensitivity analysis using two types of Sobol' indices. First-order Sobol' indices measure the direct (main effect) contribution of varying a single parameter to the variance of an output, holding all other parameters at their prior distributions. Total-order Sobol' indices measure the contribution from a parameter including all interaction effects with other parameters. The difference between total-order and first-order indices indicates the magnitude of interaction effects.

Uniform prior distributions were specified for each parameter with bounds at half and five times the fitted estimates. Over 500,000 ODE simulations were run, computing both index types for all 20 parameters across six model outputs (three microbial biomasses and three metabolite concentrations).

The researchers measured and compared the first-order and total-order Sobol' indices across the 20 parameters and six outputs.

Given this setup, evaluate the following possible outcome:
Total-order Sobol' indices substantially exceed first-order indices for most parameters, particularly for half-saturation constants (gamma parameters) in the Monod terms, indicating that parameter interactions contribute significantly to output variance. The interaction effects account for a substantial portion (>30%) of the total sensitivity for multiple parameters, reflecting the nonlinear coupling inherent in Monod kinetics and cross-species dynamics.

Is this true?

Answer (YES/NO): NO